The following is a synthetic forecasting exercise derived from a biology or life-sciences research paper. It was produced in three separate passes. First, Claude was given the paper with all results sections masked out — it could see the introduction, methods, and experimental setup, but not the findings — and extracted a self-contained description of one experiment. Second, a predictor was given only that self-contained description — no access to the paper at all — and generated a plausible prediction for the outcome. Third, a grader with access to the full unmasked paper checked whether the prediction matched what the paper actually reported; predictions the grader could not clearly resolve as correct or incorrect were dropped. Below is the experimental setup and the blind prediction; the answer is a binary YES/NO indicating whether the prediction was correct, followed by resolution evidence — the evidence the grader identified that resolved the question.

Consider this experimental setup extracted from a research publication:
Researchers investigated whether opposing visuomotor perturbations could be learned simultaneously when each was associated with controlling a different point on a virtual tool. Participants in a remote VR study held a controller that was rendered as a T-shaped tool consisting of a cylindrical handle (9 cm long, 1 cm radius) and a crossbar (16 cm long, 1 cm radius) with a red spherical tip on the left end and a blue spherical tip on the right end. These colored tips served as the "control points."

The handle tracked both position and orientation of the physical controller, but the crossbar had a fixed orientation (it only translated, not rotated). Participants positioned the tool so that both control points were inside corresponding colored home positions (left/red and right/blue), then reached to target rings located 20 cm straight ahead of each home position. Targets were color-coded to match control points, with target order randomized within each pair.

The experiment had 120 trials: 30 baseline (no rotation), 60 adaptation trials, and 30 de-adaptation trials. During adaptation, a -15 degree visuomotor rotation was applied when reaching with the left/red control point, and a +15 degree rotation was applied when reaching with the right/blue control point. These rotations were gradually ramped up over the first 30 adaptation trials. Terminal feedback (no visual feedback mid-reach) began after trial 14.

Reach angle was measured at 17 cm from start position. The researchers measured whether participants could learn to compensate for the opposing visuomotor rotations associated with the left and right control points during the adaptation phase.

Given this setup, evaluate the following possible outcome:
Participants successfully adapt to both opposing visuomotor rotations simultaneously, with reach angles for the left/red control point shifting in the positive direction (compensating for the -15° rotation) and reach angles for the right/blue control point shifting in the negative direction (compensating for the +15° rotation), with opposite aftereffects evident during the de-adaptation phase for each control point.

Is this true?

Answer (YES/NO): NO